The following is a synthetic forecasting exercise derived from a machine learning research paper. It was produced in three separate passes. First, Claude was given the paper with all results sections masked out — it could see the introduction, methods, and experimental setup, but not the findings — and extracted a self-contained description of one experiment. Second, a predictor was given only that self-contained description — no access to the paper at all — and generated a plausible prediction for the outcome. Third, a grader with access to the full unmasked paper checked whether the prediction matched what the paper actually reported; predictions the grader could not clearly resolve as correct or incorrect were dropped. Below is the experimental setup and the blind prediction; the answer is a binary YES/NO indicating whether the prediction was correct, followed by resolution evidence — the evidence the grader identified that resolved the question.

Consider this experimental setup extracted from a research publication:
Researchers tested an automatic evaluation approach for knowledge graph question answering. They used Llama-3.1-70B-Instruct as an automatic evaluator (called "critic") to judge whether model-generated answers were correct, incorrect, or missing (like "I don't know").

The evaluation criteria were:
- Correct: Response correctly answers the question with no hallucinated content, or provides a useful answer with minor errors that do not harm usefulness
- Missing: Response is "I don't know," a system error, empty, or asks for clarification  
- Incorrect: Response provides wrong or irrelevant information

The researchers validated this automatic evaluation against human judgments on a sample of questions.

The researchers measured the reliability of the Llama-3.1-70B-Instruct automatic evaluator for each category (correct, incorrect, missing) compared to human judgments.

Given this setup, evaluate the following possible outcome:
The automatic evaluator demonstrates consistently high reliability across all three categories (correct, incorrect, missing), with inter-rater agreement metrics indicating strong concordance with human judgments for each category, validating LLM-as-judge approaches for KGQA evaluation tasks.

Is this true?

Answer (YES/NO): NO